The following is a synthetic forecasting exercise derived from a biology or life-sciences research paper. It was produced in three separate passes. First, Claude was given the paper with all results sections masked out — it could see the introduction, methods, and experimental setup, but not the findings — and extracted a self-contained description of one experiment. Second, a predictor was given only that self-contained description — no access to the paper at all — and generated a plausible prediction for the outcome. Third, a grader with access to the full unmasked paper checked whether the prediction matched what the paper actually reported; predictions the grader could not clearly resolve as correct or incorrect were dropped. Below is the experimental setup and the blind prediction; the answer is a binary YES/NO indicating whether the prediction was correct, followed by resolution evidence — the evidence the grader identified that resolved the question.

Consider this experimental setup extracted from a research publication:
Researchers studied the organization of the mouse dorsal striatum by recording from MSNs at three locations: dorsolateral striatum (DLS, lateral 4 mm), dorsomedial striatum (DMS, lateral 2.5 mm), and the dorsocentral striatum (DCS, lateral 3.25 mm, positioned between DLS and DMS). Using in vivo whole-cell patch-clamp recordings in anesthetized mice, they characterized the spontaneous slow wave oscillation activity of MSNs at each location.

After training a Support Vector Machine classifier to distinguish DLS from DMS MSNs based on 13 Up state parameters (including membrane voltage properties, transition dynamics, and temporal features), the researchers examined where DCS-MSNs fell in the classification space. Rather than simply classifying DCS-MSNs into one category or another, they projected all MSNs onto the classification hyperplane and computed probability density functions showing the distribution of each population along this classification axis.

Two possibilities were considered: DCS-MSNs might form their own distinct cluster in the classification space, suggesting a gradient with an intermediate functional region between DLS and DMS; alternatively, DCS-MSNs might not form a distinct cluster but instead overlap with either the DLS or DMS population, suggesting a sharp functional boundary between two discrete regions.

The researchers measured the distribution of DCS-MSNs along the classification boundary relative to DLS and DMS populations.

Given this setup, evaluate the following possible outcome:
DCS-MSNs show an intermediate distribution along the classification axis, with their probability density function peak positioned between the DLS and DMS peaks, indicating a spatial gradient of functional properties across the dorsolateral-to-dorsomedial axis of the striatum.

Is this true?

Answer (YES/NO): NO